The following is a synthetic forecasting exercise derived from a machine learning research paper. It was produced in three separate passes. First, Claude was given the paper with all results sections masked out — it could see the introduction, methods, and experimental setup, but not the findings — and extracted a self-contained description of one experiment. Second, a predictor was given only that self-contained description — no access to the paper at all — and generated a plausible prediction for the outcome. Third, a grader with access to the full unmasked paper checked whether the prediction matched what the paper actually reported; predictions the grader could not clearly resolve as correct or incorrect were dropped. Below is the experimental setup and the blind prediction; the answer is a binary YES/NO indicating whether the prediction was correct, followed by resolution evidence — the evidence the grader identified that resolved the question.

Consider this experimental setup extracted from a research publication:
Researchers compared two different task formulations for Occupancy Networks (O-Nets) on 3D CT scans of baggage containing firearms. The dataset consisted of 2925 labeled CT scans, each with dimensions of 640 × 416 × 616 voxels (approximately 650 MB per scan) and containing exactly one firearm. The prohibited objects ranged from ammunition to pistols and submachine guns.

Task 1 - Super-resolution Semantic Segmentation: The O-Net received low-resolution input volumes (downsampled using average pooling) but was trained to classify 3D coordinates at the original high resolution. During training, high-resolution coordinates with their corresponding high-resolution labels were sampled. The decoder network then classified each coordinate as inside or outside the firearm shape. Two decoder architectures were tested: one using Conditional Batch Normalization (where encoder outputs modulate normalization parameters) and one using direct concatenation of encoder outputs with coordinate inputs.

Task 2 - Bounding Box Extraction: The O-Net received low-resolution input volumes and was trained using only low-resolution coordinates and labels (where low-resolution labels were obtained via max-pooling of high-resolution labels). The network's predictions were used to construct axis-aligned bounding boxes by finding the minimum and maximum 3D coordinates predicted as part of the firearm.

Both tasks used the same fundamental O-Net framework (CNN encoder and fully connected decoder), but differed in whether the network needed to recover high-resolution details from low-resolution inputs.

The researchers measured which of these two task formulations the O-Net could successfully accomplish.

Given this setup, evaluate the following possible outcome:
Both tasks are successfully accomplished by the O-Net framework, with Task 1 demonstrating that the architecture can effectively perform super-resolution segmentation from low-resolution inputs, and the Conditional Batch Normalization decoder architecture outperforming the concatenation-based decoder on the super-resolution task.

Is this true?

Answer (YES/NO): NO